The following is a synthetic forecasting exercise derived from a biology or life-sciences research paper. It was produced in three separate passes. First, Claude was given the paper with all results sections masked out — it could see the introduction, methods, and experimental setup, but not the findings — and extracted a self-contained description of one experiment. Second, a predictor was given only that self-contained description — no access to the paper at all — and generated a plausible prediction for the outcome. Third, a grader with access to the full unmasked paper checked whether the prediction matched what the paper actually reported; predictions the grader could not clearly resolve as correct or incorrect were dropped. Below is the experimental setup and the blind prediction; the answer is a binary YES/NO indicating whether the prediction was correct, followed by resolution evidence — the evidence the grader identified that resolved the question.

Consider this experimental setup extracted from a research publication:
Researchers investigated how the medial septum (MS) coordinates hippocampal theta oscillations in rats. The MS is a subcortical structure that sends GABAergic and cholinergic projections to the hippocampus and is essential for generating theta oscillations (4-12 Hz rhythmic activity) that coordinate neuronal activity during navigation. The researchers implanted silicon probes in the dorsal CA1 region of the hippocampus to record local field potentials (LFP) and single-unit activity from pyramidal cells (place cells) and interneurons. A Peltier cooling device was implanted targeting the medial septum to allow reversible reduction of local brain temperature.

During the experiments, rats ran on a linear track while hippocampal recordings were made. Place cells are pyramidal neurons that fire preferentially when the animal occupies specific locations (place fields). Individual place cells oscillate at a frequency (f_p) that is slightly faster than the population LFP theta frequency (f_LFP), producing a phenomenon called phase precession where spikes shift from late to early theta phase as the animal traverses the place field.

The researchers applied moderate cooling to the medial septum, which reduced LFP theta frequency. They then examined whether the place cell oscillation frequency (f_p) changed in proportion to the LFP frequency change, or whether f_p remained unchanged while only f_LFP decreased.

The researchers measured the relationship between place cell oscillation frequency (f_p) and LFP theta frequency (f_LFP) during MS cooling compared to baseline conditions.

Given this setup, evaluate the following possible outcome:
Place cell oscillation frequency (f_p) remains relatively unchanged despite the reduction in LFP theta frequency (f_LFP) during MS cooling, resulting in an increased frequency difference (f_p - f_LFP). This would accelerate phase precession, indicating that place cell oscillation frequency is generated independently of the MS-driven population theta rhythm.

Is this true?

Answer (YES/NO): NO